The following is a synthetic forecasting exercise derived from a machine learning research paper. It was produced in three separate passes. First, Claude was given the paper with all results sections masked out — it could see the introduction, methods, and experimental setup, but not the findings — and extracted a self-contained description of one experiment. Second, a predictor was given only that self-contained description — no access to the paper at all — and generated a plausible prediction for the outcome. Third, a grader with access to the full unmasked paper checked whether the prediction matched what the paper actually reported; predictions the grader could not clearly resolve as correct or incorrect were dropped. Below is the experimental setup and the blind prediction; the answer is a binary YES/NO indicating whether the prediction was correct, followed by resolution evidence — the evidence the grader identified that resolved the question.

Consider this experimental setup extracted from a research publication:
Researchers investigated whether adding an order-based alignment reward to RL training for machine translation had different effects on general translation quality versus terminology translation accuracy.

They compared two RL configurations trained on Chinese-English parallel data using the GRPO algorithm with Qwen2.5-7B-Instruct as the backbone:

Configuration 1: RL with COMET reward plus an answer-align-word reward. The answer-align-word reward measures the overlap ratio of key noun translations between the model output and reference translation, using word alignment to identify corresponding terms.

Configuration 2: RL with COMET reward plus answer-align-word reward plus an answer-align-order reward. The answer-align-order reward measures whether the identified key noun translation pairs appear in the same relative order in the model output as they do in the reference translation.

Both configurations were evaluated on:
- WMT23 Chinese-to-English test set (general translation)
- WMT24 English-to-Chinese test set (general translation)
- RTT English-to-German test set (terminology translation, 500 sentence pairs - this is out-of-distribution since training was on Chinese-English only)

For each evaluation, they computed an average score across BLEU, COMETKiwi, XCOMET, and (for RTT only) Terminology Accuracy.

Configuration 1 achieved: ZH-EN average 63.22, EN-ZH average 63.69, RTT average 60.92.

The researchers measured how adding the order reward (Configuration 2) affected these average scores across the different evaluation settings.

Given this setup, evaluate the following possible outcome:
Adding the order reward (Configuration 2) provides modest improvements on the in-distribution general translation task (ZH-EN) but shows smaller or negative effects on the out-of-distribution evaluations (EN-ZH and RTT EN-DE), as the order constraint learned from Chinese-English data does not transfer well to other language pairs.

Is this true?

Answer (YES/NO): NO